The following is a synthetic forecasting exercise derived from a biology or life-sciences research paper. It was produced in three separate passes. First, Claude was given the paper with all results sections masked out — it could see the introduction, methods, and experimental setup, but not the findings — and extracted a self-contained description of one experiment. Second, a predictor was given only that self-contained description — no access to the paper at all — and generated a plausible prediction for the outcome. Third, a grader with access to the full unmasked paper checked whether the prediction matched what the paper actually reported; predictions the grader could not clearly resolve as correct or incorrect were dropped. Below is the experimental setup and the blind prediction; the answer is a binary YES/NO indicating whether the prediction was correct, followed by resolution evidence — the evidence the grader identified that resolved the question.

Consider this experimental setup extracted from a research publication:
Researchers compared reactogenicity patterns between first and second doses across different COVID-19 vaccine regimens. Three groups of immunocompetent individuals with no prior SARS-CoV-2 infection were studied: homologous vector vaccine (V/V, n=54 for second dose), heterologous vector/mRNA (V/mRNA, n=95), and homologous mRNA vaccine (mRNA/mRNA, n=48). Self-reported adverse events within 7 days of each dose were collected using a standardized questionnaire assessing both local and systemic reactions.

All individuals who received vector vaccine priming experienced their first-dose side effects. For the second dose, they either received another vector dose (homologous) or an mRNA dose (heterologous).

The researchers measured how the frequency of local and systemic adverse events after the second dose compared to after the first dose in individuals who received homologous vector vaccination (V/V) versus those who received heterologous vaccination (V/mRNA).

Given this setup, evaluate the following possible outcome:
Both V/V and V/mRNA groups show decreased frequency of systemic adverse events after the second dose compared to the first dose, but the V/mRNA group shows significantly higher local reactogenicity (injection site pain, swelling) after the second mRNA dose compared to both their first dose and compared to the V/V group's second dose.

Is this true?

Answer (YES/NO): NO